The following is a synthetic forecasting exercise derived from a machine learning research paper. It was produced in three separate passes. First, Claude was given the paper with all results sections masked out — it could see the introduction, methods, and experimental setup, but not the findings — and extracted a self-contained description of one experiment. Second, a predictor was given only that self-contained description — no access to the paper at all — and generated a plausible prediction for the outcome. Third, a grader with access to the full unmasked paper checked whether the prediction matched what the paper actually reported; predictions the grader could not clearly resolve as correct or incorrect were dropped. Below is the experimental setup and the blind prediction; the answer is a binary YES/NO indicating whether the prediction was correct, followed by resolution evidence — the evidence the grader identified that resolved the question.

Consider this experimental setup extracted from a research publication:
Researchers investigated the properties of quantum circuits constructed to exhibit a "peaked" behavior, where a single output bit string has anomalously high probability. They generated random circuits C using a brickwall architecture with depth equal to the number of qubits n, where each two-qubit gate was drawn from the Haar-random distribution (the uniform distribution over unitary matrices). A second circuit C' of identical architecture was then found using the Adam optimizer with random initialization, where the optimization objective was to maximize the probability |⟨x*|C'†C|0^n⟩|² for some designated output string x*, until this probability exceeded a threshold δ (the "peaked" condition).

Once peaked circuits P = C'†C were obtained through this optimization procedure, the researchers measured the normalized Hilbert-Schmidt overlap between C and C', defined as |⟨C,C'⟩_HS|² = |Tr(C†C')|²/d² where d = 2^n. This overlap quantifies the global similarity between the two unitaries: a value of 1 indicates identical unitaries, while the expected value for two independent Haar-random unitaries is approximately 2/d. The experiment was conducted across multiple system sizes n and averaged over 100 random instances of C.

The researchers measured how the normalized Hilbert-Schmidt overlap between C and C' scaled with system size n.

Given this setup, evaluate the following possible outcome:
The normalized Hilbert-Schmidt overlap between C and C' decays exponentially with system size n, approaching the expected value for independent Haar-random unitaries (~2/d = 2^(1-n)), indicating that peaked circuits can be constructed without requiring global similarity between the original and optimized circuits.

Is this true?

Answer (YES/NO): YES